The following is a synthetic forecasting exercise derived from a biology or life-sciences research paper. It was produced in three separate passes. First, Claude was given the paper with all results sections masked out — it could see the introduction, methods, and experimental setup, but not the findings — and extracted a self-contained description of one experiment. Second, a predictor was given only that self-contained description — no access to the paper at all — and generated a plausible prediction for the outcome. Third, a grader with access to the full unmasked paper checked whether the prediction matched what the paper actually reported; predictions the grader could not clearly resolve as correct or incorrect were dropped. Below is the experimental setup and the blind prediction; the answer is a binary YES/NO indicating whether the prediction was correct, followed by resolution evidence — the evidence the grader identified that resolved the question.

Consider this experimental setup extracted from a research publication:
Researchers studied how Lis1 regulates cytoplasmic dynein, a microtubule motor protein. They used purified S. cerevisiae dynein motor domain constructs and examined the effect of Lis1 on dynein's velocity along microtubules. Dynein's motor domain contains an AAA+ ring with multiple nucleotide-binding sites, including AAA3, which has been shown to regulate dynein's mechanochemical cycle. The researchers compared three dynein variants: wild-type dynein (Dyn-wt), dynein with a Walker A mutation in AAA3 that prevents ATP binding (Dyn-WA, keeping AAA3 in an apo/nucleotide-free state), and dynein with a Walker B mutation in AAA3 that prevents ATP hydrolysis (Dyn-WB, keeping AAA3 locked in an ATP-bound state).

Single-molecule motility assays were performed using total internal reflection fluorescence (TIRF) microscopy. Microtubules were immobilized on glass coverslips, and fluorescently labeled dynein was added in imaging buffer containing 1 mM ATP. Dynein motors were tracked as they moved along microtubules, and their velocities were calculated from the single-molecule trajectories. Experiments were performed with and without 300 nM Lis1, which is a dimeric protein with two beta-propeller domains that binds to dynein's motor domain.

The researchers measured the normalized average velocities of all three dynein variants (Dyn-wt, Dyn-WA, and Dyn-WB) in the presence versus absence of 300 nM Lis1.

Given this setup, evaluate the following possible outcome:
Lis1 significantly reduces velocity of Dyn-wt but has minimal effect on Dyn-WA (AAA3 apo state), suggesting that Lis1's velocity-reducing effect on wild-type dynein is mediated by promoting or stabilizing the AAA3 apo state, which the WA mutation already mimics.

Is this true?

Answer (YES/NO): NO